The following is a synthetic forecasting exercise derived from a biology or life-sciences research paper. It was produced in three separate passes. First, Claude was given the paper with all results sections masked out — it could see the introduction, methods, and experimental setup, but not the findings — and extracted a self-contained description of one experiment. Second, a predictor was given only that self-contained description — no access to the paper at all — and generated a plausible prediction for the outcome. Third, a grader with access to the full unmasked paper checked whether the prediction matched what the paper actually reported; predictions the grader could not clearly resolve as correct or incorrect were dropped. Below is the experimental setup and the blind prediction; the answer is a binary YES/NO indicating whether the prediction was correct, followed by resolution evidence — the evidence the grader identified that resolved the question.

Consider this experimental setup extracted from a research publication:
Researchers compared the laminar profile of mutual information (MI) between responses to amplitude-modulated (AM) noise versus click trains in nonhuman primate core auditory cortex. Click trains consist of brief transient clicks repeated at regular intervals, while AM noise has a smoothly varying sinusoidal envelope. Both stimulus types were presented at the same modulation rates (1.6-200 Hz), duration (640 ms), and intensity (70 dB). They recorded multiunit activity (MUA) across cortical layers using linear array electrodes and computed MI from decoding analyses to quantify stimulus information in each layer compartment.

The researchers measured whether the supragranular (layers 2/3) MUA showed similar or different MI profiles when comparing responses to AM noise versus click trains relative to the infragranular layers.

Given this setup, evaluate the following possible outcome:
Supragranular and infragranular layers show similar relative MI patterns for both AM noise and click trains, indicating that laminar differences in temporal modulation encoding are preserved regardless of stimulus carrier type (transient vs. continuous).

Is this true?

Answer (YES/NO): NO